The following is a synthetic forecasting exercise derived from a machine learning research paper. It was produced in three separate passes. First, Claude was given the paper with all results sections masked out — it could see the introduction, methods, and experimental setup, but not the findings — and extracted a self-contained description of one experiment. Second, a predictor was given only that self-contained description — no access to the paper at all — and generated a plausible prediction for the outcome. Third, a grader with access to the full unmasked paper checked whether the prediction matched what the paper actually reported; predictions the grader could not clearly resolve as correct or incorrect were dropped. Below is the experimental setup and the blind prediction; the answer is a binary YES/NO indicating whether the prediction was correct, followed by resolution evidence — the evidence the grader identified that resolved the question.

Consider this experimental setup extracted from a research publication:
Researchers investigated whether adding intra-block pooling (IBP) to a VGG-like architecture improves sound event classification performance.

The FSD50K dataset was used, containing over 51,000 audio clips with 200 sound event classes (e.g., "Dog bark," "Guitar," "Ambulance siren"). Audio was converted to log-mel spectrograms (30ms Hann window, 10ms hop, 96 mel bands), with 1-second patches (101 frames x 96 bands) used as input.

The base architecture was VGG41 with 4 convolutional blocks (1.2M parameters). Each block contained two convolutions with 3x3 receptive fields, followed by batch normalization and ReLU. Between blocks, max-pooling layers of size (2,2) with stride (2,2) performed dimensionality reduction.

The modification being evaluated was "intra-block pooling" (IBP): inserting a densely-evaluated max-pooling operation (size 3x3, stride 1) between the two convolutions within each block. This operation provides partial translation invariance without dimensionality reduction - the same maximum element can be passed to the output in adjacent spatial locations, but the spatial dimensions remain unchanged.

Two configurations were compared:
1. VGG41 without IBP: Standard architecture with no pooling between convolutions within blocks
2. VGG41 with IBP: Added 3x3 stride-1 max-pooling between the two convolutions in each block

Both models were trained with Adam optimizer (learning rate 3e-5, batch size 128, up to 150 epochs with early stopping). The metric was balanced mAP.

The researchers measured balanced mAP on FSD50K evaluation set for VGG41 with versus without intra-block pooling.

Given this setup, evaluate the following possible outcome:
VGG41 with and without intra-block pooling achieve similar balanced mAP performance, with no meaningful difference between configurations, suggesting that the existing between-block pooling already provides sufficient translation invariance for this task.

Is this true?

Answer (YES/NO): NO